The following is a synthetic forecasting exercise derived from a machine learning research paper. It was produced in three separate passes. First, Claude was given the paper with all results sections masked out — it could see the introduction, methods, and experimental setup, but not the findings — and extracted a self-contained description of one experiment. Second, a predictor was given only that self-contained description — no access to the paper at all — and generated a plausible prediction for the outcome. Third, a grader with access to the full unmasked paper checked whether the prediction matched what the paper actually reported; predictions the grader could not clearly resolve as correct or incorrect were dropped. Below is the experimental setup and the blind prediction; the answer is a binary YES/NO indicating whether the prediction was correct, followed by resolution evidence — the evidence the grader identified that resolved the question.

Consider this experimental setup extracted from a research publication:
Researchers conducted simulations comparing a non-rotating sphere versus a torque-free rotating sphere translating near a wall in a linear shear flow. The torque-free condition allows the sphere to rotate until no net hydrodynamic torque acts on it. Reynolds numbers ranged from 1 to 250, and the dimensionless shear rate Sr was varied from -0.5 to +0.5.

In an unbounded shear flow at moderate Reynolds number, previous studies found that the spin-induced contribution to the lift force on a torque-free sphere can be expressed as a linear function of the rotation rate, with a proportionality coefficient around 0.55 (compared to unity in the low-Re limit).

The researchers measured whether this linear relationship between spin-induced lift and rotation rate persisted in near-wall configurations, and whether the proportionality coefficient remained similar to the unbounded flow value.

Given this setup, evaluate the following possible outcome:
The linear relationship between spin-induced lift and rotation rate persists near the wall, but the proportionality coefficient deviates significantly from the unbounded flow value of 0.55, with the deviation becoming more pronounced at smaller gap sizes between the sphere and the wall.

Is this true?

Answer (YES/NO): NO